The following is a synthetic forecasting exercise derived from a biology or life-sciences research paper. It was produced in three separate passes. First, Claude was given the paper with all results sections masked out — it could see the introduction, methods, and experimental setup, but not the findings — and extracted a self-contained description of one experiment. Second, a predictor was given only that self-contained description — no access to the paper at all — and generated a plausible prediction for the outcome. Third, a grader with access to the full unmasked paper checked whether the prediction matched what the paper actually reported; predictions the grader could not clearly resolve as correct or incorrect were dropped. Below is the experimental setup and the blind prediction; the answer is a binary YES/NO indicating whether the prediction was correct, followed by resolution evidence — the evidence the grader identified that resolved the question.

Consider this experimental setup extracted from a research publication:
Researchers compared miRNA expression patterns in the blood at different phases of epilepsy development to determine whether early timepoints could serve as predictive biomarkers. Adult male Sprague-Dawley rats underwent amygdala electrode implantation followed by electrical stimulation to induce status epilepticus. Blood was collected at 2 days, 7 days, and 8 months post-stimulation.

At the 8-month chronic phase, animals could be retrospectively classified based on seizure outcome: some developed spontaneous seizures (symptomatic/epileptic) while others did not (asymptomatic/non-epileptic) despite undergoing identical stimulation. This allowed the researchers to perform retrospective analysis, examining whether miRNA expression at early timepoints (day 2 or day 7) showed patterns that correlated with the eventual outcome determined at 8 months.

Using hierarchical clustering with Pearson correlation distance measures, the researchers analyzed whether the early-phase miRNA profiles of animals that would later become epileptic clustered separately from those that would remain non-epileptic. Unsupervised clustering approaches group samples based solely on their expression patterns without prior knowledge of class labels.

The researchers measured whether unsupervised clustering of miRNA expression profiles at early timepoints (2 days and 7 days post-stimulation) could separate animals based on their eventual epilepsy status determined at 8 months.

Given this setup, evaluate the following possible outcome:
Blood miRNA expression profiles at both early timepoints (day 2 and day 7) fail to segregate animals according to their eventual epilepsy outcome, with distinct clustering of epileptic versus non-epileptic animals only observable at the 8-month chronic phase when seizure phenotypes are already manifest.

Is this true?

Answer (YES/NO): NO